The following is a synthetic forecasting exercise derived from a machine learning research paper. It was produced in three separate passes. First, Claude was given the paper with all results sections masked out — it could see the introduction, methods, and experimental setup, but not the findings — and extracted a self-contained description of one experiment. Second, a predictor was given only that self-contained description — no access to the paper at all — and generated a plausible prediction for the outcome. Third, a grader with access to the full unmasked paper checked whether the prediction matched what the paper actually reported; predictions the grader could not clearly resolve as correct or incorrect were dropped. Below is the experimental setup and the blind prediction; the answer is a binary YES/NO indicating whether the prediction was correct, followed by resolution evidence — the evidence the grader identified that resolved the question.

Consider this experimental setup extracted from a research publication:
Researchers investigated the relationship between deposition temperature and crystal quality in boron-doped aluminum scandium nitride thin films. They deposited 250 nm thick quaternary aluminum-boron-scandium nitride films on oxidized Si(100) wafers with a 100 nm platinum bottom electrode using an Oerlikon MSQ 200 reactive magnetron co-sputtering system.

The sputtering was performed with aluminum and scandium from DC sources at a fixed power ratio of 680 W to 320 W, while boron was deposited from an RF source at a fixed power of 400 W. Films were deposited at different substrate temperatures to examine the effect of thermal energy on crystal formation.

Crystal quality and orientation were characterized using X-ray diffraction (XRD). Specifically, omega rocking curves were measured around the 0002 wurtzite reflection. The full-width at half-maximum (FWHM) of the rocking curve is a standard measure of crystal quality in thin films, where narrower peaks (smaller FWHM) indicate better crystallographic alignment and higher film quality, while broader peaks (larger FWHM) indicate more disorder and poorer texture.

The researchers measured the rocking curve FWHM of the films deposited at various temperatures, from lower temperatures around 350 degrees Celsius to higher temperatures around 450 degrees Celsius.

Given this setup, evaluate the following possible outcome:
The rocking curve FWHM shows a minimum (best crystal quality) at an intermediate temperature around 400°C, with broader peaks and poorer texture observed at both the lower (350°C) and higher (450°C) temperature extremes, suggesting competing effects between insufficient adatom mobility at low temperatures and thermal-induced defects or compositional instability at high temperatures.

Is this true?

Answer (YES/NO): NO